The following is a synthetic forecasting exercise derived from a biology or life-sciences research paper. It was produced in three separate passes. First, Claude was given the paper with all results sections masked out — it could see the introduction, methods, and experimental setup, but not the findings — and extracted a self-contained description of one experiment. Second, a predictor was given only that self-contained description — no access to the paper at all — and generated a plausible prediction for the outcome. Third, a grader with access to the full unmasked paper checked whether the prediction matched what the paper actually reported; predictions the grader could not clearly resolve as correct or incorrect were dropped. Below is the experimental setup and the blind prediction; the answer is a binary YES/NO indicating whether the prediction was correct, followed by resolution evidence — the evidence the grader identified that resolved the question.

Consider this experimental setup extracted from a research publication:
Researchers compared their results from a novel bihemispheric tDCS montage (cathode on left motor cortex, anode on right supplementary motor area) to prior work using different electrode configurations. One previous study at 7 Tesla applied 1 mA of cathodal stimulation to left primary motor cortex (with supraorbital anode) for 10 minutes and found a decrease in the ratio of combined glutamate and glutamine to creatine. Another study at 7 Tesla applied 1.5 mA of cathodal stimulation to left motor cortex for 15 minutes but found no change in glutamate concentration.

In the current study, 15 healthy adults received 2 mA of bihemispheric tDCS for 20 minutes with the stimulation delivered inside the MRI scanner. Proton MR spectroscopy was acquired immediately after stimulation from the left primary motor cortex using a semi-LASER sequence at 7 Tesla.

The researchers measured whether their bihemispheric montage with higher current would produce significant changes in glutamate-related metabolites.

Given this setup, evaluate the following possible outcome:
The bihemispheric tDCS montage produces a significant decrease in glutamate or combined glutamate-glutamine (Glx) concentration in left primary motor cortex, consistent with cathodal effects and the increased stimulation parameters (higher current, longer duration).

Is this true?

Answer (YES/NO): NO